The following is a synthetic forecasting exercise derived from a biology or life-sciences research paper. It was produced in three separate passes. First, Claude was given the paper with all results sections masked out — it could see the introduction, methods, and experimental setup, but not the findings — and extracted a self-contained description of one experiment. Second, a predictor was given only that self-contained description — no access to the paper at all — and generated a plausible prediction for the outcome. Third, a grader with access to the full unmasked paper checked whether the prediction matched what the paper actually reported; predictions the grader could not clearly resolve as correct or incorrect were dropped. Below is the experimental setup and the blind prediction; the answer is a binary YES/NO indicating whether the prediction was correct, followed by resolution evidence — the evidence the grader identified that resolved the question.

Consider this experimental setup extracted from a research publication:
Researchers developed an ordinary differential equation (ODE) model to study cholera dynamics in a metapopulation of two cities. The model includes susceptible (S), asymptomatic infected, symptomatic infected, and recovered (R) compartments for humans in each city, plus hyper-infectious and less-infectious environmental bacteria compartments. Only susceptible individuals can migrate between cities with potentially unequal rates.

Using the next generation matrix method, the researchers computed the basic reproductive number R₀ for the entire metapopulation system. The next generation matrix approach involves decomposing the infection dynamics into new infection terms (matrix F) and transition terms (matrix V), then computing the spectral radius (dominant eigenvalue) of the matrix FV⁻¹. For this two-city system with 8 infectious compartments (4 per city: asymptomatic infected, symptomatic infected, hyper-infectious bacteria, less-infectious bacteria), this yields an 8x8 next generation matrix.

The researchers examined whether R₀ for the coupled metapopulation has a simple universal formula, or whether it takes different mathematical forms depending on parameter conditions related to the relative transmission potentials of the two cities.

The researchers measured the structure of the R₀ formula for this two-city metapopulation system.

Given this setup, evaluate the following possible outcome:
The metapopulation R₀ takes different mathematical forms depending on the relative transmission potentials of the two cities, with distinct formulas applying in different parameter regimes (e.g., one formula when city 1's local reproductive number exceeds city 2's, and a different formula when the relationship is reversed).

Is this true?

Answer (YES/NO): YES